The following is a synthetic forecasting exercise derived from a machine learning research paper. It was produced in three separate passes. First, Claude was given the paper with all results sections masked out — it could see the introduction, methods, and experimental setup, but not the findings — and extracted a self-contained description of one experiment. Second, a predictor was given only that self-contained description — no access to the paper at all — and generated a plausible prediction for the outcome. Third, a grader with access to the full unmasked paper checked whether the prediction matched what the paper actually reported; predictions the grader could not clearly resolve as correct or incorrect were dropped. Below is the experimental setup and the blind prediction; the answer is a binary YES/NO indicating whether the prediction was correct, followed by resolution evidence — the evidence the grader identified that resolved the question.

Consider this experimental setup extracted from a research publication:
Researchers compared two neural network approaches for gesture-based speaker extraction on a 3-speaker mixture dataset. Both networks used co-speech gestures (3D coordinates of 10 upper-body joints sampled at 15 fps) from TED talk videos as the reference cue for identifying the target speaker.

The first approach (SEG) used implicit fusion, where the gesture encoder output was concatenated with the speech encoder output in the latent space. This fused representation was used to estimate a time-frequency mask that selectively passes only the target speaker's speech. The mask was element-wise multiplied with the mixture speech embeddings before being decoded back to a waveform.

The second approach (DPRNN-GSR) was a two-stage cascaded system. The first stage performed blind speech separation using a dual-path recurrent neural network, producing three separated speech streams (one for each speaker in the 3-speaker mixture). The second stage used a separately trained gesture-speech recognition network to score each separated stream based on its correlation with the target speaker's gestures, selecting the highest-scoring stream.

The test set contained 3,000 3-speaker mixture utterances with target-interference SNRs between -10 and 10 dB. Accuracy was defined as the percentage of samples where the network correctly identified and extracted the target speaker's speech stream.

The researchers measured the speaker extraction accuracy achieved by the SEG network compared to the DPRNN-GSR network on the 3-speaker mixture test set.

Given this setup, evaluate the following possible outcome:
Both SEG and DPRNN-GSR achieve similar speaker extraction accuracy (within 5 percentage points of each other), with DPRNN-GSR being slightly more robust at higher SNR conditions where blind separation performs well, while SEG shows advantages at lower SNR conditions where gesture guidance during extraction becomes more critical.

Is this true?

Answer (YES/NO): NO